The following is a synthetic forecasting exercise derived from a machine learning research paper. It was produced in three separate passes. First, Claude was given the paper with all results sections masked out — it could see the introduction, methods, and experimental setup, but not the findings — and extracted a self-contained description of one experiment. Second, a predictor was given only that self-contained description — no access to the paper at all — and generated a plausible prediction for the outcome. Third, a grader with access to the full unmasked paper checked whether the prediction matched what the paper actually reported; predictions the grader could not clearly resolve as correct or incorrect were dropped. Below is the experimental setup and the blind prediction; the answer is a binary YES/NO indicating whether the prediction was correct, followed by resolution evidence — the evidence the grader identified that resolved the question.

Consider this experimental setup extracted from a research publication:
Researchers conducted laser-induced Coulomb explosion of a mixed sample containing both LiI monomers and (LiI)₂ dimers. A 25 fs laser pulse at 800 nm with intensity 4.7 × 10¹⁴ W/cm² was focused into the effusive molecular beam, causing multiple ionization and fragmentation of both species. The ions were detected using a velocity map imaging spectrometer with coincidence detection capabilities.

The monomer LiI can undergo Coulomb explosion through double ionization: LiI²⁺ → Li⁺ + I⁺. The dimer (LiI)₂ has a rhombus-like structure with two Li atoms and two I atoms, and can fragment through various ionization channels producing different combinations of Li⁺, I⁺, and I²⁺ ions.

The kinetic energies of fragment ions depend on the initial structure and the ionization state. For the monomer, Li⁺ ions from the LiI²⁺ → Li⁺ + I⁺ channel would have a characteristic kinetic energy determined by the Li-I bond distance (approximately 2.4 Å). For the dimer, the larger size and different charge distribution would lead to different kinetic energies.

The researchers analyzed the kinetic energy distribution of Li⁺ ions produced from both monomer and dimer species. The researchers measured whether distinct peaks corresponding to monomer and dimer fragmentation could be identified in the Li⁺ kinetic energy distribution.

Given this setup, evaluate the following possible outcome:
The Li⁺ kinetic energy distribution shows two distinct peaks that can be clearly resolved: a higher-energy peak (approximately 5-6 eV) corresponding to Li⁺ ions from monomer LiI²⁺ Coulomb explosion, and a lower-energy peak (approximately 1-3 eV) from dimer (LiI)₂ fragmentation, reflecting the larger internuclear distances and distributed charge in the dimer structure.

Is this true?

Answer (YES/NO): NO